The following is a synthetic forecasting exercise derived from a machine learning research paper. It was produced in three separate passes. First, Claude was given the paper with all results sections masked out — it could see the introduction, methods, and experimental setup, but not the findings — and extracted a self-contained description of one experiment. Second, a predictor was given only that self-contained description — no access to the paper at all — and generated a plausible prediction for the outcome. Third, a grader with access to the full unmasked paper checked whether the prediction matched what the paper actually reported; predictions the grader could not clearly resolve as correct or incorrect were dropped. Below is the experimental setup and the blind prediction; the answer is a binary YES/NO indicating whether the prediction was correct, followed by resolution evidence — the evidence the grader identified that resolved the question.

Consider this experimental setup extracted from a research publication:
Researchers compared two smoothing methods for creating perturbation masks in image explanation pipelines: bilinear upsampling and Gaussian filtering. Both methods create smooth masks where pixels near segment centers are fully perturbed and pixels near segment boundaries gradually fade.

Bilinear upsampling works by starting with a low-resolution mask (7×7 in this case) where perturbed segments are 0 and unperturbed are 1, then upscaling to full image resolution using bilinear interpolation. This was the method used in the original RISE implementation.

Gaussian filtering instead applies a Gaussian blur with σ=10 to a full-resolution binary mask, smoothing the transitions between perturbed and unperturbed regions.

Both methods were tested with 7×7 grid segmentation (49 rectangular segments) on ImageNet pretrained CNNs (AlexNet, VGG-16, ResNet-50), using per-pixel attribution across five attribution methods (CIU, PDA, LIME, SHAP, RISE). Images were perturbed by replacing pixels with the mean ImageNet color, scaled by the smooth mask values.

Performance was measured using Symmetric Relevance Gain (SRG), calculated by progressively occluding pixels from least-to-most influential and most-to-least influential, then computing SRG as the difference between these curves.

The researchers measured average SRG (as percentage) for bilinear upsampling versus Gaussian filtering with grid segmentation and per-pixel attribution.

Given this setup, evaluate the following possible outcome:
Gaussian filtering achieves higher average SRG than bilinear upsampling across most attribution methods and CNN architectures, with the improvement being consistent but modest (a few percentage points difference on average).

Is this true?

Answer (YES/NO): NO